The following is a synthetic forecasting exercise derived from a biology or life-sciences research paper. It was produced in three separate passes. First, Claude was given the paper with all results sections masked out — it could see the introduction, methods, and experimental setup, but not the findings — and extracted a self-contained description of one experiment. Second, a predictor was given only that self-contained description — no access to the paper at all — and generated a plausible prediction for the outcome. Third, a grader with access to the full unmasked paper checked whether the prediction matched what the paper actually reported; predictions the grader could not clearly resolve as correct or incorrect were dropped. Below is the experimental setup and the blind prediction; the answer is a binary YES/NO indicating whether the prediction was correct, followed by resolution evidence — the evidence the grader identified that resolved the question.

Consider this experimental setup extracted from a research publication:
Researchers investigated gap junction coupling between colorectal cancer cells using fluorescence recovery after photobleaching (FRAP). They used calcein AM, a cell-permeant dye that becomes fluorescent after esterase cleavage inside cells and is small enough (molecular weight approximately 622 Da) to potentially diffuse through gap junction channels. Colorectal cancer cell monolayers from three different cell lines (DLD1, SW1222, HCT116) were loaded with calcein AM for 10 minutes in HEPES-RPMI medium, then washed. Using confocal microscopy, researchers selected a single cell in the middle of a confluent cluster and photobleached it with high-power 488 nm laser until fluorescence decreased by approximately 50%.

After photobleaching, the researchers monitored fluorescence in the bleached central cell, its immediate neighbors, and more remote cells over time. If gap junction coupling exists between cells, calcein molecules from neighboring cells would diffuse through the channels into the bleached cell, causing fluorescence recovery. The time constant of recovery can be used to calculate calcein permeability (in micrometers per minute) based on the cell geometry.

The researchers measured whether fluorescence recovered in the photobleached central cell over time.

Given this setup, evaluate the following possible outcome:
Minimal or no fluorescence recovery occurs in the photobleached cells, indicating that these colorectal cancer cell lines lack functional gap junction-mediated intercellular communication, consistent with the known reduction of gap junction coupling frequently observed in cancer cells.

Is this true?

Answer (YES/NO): NO